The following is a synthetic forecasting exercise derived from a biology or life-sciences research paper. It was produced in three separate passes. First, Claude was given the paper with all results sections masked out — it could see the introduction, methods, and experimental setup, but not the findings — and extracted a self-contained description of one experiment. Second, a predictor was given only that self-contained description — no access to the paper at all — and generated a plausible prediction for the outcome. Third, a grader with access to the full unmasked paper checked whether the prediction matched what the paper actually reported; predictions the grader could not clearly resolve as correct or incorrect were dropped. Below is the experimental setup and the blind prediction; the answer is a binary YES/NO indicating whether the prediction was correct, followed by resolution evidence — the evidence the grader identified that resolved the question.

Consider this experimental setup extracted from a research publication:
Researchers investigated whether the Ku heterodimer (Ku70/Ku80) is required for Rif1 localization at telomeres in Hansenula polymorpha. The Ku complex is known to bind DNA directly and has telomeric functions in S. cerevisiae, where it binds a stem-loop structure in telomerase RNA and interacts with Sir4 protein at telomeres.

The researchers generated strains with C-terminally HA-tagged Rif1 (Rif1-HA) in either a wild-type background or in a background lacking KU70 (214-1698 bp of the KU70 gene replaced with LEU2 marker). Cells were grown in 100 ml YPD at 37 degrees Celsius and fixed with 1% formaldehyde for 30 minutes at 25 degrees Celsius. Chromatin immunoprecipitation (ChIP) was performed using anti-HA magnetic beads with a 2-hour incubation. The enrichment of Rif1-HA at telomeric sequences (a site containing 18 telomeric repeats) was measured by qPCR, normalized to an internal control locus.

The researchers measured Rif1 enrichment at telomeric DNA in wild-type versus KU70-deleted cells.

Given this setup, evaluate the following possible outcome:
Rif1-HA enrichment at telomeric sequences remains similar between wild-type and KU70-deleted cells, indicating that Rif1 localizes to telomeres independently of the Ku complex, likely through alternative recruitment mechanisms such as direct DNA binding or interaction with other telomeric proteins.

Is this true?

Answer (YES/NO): NO